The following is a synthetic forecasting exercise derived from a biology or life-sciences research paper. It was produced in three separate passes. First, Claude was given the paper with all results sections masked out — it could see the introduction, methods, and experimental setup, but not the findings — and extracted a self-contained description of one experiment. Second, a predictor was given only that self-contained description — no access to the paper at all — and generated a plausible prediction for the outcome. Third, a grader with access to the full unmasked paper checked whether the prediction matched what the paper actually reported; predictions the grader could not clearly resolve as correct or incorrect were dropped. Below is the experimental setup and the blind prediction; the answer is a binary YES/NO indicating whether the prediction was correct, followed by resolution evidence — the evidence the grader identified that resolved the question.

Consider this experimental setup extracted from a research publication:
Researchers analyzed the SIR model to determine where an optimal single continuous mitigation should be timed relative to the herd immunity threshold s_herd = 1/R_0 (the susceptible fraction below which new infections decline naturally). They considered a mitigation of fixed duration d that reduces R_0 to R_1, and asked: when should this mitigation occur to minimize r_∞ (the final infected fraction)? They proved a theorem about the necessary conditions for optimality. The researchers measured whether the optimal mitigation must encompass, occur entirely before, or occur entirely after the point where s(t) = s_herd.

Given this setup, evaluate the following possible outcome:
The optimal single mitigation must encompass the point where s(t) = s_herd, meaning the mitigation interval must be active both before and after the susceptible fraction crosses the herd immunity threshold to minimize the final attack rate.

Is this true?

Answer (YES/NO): YES